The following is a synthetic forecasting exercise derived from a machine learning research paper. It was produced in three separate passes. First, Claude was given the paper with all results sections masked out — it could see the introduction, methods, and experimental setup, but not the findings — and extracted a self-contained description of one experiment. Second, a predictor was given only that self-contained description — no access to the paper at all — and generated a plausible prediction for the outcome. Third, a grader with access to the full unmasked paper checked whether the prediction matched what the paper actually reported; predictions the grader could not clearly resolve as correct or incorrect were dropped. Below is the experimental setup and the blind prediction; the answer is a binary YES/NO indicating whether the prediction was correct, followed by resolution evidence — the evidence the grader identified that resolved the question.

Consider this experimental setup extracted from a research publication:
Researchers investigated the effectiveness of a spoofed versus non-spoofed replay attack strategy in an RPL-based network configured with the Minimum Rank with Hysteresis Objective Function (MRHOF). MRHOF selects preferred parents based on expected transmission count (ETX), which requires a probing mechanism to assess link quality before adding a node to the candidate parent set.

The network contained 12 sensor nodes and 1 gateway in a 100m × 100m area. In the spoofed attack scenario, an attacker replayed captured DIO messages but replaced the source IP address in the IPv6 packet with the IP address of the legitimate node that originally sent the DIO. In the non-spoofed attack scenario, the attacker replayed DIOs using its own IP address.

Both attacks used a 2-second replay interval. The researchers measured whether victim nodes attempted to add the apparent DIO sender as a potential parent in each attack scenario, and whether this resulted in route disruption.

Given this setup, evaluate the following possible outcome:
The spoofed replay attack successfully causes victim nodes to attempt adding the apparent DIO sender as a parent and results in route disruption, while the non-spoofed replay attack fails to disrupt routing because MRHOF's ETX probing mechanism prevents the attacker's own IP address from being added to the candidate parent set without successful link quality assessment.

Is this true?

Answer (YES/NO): NO